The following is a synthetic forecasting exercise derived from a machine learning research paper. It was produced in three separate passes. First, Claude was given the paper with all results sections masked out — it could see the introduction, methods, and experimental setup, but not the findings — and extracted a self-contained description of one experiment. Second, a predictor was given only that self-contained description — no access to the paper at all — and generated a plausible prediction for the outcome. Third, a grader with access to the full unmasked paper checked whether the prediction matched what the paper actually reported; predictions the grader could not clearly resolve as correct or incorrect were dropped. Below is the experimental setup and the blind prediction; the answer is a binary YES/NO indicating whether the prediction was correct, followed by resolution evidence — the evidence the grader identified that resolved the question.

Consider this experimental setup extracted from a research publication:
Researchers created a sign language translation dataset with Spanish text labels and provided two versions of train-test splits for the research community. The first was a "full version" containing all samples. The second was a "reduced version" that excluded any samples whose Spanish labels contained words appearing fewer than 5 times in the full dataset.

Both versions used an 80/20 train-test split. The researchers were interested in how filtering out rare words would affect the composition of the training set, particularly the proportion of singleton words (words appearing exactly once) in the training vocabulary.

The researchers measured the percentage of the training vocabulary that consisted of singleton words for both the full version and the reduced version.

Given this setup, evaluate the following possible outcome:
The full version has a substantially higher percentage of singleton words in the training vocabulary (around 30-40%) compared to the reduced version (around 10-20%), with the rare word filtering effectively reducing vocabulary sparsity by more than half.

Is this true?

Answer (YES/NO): NO